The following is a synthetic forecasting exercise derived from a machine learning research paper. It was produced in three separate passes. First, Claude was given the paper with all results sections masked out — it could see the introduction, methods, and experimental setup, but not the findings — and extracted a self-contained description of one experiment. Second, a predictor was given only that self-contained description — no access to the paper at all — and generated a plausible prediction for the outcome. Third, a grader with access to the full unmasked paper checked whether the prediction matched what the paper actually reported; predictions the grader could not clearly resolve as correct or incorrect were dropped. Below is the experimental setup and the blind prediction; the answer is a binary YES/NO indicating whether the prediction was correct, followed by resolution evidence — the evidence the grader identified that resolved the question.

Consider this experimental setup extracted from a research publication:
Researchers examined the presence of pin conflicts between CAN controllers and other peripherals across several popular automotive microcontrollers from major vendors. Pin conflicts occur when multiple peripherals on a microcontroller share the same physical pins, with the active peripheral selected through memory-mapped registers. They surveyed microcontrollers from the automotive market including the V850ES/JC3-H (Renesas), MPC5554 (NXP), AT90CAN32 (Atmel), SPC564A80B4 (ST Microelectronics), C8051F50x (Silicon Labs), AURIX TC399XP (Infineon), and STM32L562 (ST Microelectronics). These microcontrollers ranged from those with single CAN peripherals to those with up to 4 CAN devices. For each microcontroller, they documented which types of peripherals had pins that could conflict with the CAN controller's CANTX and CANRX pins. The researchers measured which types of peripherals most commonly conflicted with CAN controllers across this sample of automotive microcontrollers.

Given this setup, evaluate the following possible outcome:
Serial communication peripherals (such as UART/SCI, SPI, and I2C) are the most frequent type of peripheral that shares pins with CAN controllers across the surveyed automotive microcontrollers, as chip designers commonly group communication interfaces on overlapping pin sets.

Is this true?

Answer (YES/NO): YES